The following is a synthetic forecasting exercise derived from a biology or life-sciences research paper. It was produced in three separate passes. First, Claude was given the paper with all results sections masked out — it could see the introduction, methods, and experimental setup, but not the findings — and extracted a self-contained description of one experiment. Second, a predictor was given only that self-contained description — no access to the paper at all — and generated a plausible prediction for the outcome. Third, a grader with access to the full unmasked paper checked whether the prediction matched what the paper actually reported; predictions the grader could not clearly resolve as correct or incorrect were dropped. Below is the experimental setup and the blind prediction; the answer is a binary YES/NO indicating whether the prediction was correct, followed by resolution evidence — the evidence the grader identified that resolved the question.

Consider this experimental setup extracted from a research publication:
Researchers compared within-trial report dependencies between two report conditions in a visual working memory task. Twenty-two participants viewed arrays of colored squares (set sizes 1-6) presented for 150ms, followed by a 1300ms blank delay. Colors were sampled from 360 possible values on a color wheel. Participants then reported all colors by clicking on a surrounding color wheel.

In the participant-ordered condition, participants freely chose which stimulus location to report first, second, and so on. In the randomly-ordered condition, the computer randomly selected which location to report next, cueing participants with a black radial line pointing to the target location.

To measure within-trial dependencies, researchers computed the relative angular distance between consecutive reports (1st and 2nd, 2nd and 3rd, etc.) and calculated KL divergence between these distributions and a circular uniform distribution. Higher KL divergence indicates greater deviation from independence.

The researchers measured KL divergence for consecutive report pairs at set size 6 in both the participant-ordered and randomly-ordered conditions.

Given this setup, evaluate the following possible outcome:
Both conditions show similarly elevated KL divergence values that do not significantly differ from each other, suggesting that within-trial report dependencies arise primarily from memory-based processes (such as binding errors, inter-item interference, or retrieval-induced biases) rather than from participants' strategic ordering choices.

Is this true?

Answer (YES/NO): NO